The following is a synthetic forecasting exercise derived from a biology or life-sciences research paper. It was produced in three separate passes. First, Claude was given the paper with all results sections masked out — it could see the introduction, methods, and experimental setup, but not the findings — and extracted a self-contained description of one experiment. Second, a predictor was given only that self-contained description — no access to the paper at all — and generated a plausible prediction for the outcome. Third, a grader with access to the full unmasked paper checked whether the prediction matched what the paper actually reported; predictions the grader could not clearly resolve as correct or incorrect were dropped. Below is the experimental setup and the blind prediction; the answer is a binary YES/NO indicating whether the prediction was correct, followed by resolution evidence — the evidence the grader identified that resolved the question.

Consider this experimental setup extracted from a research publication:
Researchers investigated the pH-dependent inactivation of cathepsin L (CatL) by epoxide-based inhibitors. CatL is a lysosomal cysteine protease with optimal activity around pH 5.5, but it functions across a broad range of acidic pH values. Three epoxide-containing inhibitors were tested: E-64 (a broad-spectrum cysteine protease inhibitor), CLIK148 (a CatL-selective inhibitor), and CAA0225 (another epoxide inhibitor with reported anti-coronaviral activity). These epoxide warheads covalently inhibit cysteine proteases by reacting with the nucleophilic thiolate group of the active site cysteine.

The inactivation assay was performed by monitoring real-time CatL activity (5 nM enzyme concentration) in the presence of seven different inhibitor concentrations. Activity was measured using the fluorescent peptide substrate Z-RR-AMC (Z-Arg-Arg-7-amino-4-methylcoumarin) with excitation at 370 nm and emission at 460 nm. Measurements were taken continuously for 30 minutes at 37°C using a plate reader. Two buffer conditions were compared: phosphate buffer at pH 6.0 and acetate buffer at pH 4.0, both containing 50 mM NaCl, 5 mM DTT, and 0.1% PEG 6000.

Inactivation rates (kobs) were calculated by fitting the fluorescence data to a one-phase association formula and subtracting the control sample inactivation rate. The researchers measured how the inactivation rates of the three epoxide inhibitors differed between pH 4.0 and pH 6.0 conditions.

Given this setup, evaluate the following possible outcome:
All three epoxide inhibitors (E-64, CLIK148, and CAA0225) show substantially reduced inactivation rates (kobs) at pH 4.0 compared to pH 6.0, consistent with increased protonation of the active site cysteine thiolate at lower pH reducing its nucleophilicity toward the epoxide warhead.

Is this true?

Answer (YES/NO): NO